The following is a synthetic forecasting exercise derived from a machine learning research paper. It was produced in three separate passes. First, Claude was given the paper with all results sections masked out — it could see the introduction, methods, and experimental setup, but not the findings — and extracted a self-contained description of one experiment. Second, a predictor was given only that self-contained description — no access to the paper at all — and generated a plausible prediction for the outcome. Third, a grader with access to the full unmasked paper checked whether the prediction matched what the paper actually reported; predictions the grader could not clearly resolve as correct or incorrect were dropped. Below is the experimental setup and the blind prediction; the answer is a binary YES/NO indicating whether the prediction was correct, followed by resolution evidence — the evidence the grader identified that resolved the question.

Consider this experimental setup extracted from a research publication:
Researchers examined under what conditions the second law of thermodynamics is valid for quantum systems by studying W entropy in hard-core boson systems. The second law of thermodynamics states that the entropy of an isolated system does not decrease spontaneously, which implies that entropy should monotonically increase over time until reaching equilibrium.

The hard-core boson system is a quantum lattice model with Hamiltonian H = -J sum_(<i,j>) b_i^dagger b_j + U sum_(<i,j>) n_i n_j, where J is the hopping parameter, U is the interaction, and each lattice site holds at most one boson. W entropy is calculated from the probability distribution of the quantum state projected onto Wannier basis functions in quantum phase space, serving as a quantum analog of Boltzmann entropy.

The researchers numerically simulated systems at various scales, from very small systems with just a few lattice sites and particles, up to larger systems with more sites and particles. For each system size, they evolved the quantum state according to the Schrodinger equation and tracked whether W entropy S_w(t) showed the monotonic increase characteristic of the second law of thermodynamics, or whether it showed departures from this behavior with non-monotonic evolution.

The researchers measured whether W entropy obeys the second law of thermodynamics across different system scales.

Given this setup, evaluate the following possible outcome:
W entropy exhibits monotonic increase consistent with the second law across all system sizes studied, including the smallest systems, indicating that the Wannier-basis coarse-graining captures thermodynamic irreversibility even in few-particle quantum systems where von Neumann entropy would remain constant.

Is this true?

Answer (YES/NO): NO